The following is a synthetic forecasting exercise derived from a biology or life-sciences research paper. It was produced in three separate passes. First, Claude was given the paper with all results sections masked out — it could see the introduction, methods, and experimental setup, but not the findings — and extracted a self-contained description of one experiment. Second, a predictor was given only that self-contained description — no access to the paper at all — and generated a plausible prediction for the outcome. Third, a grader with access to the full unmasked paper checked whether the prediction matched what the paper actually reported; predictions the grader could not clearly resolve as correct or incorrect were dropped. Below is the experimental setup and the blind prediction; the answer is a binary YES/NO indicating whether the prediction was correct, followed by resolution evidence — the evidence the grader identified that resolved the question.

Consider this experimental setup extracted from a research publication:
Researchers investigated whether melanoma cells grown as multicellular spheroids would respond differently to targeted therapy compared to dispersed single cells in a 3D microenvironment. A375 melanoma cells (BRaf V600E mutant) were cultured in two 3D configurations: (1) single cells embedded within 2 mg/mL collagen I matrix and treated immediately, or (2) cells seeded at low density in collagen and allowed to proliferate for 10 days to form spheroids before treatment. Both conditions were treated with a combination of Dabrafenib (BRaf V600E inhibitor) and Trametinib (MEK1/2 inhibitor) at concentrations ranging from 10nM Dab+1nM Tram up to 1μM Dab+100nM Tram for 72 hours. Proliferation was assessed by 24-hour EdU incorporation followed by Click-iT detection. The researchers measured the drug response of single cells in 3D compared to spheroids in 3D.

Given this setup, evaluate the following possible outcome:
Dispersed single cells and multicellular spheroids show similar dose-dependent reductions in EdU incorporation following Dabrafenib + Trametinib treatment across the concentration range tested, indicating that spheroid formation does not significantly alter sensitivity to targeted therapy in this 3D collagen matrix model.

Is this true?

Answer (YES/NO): YES